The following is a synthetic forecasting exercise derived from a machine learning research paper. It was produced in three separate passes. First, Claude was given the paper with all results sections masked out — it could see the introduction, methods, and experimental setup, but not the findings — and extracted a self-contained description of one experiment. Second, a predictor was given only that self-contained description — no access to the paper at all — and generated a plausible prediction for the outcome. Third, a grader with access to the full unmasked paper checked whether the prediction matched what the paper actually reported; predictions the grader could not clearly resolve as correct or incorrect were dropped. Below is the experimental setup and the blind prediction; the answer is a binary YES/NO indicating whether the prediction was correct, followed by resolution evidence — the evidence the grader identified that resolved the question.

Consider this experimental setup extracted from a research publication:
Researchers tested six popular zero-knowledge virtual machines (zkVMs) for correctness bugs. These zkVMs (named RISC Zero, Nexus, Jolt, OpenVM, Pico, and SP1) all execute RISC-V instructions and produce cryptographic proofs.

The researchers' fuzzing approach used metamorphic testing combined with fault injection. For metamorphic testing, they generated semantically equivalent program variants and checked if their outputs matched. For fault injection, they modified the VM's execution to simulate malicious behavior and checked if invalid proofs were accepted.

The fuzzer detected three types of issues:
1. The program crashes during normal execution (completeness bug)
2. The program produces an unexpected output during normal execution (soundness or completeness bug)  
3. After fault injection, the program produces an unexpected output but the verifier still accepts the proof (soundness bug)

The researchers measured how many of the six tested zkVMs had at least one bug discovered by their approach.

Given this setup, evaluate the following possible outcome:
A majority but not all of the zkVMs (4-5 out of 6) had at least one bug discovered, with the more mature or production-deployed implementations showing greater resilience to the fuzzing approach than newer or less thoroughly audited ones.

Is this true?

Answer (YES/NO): NO